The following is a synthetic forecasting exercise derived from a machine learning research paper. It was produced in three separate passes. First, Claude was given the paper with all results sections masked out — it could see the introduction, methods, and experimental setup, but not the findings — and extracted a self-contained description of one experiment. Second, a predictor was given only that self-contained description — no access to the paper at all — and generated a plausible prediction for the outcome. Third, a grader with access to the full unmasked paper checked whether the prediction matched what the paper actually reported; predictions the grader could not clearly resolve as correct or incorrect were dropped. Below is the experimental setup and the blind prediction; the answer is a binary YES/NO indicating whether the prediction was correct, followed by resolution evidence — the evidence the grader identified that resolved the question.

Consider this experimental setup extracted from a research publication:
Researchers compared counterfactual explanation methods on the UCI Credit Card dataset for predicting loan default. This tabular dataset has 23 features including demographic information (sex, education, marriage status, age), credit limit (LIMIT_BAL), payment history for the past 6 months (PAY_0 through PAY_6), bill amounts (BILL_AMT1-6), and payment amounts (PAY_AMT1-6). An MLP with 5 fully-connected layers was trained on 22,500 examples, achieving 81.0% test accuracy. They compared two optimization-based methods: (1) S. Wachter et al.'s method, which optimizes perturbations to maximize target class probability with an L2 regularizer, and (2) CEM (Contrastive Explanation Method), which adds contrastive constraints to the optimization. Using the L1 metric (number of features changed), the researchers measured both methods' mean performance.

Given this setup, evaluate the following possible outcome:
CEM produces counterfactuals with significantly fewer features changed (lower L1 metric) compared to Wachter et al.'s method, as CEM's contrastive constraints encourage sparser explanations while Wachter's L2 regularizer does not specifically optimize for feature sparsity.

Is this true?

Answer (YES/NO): YES